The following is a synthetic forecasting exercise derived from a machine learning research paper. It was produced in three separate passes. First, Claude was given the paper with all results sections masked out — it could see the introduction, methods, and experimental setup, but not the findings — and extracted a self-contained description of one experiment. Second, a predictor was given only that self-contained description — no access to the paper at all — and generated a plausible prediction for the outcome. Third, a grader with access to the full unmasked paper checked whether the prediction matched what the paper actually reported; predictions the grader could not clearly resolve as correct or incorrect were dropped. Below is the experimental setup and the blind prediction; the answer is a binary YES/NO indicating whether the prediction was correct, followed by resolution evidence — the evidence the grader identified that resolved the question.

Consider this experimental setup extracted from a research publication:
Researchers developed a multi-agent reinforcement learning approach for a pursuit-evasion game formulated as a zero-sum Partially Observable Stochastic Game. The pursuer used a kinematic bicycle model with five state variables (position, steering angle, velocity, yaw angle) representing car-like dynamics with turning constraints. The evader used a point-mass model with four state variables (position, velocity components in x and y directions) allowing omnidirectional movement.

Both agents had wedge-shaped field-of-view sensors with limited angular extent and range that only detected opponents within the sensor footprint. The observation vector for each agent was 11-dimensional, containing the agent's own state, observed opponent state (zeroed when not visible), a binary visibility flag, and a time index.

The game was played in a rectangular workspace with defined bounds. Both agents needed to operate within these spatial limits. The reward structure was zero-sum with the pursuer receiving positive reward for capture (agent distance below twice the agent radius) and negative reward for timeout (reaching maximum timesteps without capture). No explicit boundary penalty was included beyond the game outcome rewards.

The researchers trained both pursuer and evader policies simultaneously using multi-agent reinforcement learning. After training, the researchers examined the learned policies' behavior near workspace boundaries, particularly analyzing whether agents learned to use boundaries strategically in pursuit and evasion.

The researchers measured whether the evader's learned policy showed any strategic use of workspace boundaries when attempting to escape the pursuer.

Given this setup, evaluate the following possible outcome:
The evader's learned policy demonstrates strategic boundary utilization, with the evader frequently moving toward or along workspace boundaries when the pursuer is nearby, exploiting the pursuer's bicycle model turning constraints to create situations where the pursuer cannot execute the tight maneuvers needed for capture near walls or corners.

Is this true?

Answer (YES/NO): NO